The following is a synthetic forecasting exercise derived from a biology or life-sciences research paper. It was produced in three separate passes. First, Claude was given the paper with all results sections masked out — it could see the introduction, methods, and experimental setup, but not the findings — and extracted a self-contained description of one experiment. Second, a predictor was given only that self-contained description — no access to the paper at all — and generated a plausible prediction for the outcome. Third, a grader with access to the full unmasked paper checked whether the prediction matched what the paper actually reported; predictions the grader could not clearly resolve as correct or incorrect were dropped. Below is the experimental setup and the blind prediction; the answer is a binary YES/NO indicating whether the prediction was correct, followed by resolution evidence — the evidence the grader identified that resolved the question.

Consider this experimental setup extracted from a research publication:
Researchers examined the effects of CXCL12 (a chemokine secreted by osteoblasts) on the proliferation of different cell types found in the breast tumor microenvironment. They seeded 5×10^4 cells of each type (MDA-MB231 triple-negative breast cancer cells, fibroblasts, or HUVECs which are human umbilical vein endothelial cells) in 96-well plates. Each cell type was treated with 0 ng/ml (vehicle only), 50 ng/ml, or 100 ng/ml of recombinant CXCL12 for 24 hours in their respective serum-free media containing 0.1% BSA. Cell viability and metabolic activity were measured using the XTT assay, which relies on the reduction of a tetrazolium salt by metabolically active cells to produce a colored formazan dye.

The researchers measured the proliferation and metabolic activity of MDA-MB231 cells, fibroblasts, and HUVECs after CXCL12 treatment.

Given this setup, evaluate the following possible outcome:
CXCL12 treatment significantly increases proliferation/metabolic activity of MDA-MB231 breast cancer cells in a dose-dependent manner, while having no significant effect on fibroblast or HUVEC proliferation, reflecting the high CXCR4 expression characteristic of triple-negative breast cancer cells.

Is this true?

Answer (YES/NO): NO